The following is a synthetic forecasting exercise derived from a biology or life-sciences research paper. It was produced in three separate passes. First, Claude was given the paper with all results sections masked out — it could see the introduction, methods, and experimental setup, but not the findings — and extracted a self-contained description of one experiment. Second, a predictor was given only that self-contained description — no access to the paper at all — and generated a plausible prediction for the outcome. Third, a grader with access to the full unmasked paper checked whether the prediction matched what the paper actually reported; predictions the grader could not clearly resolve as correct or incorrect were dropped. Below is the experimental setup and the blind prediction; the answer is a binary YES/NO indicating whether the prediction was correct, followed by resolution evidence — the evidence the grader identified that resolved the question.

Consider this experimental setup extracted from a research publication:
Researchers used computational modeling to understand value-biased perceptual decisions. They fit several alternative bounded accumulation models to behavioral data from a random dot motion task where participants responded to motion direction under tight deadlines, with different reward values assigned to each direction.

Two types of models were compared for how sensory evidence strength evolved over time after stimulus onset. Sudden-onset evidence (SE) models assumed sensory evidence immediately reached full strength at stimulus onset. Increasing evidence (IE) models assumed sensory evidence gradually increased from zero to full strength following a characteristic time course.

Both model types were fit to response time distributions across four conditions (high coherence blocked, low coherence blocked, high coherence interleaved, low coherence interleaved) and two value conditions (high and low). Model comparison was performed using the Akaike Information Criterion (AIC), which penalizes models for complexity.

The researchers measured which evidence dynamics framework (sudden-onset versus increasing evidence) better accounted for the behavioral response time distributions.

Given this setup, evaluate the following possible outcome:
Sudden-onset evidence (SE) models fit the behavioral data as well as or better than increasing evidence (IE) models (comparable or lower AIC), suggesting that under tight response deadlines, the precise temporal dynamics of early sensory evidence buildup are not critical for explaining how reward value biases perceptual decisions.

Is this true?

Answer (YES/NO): NO